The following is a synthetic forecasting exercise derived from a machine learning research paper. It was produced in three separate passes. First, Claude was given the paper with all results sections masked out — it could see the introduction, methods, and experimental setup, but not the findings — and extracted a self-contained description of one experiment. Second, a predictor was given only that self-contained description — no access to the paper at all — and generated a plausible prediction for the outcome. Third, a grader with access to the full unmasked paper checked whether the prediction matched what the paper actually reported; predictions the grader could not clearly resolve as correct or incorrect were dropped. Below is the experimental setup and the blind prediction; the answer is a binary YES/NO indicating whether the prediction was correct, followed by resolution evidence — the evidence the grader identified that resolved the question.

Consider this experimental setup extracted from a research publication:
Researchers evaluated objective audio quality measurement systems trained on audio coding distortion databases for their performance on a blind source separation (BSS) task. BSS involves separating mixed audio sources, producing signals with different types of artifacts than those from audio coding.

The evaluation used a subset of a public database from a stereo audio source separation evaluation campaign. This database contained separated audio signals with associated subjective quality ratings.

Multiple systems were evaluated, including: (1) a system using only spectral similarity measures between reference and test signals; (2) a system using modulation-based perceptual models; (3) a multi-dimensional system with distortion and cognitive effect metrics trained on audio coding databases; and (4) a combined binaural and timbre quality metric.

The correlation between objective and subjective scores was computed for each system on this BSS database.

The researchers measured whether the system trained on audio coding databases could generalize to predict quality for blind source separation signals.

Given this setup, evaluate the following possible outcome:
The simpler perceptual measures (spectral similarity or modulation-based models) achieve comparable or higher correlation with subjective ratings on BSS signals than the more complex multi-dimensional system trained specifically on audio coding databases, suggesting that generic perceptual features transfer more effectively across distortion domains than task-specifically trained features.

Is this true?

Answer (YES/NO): NO